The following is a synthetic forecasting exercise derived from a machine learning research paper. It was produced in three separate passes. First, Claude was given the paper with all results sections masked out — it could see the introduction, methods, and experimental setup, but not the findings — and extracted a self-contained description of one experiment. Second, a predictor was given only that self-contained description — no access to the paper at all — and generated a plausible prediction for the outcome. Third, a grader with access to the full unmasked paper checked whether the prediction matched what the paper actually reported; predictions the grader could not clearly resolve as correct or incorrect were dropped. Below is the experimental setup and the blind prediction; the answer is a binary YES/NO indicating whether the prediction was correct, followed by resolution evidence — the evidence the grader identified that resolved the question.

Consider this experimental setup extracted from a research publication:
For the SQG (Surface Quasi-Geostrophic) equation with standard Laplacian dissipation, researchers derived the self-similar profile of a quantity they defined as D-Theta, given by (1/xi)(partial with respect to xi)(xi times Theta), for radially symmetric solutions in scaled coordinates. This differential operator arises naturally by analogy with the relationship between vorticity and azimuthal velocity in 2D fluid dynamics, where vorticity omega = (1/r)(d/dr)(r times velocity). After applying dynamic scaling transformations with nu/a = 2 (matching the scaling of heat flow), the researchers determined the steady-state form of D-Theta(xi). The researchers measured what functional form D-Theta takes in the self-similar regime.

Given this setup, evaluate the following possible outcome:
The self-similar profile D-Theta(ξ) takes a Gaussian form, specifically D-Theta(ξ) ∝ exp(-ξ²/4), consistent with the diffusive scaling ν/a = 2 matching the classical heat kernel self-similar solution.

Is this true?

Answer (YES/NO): YES